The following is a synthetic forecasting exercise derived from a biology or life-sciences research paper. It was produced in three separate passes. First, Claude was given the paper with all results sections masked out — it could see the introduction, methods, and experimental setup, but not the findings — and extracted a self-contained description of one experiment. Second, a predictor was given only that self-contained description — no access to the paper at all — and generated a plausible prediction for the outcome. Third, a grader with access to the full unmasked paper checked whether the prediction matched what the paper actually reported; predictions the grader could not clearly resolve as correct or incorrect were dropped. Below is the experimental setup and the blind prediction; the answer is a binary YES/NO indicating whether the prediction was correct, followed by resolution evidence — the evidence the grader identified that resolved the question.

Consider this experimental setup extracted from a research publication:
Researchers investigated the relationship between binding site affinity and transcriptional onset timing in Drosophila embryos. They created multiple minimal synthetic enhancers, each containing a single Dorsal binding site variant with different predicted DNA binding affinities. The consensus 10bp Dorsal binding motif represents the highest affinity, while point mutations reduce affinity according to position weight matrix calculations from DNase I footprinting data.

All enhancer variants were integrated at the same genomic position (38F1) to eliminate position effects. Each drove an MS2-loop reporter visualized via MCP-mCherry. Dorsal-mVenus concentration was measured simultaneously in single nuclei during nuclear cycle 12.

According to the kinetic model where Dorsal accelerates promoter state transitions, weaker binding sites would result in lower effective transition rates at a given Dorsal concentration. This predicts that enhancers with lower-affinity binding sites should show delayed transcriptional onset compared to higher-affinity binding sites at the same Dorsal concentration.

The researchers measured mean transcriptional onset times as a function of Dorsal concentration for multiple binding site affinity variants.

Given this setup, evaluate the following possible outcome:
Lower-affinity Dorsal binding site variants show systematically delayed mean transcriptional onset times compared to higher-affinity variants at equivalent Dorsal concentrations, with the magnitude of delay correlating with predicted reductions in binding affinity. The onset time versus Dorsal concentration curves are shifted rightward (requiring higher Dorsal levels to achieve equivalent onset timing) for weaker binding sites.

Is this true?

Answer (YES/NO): NO